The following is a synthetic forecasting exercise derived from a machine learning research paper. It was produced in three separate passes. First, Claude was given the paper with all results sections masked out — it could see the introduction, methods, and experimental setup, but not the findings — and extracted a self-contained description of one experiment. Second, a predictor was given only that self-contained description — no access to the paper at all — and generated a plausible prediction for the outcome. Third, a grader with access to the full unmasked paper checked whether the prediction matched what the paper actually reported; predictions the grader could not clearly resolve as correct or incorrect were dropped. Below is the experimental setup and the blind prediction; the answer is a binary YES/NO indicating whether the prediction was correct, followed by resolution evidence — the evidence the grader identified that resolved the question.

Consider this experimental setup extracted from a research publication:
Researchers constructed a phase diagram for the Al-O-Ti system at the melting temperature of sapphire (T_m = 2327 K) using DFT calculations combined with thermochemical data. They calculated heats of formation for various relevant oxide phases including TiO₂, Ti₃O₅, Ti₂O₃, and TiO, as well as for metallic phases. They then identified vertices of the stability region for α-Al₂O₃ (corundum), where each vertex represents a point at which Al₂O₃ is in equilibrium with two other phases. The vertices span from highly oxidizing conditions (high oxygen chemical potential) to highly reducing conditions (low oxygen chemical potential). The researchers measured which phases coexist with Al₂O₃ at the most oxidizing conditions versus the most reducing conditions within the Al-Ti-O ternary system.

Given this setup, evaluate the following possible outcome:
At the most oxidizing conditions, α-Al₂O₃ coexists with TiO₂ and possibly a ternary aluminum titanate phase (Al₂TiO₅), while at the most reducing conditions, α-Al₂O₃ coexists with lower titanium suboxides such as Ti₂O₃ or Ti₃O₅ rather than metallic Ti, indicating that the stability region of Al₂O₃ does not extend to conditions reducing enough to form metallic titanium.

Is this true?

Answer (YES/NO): NO